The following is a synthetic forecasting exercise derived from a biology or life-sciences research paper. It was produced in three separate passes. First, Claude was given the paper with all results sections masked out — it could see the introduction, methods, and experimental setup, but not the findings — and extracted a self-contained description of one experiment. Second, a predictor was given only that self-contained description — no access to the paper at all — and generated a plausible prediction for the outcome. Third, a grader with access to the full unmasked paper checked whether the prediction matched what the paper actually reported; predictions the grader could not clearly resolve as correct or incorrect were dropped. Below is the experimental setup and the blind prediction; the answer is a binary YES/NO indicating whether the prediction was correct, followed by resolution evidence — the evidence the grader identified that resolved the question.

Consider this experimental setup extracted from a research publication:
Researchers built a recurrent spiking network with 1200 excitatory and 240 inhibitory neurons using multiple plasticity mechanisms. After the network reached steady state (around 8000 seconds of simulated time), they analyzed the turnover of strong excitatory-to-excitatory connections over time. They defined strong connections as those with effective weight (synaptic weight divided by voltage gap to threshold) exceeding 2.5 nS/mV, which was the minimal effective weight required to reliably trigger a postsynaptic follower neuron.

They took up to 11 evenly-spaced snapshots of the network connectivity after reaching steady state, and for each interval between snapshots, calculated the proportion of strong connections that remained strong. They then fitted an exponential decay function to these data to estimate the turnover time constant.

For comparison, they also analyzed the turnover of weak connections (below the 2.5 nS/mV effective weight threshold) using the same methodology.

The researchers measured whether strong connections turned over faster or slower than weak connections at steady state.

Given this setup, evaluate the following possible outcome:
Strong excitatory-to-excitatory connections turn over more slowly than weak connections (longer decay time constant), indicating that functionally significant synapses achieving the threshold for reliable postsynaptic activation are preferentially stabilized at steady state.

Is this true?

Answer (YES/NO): YES